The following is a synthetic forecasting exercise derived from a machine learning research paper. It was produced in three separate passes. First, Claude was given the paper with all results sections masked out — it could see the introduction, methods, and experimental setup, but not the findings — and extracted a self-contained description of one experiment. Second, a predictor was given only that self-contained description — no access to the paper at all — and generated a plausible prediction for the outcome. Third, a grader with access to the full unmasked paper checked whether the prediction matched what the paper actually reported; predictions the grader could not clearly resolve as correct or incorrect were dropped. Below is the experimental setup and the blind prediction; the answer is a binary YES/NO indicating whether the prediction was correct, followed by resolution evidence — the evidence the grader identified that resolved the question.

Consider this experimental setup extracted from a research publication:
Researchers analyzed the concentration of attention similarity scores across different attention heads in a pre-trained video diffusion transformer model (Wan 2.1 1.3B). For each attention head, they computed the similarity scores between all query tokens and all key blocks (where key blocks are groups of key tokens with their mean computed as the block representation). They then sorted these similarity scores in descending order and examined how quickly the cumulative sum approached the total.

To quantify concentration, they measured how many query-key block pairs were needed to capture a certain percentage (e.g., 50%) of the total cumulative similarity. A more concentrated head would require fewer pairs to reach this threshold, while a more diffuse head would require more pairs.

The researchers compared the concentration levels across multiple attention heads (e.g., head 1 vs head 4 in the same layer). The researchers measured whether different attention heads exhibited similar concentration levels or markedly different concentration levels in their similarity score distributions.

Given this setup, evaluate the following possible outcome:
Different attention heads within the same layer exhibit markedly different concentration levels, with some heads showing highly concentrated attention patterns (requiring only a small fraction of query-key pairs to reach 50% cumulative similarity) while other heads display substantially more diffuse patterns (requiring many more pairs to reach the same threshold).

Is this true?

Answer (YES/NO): YES